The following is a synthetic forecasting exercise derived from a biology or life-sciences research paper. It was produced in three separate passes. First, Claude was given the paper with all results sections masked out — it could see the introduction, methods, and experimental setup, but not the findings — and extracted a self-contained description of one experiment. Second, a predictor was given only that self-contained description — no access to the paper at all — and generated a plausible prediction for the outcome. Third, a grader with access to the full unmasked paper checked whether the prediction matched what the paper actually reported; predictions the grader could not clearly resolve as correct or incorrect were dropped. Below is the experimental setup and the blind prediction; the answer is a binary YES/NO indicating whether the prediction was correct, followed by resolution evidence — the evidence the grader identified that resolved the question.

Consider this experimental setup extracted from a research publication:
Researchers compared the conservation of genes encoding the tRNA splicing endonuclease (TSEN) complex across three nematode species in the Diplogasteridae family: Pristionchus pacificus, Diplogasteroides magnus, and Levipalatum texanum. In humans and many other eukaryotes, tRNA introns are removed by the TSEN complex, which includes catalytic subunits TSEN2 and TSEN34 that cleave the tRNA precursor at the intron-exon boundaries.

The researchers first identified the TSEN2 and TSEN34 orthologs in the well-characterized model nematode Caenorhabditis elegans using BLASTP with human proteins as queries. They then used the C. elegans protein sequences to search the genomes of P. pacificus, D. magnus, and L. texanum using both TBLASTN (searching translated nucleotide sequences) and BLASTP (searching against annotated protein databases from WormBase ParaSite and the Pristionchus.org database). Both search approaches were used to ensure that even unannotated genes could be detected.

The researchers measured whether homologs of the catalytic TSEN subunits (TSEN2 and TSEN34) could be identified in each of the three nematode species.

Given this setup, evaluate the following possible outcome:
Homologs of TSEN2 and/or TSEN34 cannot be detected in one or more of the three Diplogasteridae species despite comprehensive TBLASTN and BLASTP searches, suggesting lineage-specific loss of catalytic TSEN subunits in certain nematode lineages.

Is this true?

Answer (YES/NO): YES